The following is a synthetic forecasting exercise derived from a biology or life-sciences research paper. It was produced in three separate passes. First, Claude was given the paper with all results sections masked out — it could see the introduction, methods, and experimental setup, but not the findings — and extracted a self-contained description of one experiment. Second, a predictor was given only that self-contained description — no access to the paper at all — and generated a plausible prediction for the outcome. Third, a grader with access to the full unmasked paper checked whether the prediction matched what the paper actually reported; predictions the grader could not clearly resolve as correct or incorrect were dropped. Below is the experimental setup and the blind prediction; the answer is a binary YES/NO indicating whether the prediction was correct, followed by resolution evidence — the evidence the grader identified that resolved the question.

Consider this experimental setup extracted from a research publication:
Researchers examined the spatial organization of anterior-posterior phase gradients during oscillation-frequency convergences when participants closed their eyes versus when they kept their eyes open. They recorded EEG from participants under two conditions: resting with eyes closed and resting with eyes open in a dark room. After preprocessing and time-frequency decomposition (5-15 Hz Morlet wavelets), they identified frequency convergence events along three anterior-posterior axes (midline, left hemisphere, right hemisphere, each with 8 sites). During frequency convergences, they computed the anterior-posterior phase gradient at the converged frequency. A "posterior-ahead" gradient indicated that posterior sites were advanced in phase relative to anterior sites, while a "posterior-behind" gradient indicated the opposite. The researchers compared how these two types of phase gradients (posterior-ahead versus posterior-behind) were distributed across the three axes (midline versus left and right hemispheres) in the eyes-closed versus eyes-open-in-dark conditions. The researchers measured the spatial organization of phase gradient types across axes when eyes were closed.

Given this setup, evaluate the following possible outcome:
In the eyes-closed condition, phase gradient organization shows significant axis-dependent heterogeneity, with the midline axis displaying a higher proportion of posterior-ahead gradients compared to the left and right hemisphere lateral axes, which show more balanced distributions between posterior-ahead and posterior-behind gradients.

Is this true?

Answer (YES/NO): NO